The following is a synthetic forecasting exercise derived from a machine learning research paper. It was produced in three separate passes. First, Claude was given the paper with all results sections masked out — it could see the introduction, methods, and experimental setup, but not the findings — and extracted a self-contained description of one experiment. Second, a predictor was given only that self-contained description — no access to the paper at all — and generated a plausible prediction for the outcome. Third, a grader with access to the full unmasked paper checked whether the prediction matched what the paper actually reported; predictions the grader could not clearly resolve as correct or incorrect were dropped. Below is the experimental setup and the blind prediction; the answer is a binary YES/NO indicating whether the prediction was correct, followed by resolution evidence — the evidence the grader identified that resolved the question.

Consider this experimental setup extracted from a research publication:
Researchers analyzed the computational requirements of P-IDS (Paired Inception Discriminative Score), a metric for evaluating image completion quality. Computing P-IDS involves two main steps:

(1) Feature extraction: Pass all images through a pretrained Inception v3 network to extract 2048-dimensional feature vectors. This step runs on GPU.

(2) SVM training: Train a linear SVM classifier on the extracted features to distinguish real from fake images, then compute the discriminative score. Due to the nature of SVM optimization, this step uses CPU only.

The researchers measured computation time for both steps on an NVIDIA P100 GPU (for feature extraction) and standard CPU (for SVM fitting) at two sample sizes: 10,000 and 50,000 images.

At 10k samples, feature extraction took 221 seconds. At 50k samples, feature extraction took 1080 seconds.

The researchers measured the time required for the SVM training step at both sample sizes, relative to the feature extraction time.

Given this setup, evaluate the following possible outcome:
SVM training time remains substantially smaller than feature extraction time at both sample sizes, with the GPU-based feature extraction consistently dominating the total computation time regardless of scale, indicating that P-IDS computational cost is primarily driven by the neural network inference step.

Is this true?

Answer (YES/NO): NO